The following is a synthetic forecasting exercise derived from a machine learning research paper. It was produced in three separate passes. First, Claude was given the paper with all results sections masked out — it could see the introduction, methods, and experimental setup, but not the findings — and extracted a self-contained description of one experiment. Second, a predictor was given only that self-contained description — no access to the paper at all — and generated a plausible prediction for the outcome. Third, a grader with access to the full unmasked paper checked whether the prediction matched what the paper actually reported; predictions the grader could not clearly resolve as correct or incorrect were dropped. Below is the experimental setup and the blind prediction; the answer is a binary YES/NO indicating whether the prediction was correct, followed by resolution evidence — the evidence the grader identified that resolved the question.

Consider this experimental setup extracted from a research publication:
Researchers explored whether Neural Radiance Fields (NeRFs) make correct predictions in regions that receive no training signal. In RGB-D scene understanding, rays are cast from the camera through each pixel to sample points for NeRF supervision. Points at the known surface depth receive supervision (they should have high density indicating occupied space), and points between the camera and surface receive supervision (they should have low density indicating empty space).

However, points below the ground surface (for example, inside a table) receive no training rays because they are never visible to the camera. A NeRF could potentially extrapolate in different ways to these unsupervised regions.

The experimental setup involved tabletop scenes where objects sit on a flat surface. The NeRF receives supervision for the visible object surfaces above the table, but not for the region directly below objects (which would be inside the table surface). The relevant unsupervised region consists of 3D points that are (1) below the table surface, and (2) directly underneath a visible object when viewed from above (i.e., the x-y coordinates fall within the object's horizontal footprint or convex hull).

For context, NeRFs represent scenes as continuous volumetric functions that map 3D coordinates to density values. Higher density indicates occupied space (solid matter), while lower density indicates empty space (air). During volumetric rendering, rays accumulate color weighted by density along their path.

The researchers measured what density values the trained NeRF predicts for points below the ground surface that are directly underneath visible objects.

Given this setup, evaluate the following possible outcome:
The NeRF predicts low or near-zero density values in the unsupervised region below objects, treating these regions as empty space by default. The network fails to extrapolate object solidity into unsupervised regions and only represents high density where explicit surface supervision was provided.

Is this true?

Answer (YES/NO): NO